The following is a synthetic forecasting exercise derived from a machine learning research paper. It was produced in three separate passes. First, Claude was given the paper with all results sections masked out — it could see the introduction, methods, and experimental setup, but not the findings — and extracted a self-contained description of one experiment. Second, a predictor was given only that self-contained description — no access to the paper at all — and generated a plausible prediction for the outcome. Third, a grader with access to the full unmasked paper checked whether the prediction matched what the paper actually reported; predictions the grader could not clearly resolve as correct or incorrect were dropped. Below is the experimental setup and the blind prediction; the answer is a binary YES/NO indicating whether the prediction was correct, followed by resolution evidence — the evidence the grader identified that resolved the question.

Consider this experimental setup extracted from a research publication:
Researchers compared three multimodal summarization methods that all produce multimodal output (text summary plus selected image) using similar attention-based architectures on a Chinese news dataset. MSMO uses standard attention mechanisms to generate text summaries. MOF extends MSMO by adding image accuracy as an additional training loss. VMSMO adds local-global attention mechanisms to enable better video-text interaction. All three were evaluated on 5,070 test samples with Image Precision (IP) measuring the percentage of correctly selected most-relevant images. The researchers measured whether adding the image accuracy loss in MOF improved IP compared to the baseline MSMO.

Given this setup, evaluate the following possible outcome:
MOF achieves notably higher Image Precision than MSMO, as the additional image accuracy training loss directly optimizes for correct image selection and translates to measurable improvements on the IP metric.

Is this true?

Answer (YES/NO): NO